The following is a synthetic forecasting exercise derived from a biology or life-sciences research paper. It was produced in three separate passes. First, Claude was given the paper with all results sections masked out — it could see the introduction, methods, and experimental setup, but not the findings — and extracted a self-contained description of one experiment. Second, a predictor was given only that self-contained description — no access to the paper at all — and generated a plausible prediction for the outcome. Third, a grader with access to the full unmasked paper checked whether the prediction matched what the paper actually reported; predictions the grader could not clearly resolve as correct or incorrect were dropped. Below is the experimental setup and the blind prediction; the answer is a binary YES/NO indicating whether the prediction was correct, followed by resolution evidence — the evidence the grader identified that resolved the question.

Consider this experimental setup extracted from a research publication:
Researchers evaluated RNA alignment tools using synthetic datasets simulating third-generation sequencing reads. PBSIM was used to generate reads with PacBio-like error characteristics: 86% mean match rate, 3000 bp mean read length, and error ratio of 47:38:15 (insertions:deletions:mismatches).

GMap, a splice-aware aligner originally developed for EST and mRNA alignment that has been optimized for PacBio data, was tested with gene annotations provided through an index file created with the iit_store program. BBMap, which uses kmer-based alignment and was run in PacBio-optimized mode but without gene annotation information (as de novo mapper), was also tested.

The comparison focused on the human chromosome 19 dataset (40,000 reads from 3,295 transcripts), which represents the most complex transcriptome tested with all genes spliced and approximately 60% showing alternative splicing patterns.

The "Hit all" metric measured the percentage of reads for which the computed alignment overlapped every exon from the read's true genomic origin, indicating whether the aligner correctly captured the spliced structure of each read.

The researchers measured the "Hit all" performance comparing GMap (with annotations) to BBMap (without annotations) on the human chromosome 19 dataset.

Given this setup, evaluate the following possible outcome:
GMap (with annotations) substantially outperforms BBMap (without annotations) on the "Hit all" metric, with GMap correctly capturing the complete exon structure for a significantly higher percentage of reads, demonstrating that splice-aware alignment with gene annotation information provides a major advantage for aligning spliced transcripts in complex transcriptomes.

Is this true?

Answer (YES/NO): YES